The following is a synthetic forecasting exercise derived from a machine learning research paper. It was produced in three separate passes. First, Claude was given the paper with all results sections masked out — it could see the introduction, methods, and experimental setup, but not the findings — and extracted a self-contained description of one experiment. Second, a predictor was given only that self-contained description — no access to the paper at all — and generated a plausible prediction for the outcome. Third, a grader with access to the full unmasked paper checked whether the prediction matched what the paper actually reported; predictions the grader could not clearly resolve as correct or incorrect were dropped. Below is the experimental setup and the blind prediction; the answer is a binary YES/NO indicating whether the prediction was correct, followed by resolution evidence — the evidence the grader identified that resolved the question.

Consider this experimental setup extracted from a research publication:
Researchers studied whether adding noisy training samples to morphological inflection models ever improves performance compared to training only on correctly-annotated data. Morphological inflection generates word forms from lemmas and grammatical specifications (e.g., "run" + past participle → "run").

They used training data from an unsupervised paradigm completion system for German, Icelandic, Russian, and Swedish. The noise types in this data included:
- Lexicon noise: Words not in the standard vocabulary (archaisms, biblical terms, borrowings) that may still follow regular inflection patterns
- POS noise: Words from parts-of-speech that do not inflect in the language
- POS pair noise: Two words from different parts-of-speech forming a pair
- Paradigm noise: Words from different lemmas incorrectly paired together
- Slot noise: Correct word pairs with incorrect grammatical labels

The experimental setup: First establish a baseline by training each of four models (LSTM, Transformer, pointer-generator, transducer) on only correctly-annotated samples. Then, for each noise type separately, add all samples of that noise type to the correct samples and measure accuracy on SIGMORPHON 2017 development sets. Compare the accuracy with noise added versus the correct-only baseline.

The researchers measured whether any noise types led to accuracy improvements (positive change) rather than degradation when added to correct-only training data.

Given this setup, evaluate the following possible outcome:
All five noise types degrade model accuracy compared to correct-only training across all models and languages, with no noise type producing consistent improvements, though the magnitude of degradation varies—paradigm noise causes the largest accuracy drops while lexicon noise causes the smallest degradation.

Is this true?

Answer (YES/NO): NO